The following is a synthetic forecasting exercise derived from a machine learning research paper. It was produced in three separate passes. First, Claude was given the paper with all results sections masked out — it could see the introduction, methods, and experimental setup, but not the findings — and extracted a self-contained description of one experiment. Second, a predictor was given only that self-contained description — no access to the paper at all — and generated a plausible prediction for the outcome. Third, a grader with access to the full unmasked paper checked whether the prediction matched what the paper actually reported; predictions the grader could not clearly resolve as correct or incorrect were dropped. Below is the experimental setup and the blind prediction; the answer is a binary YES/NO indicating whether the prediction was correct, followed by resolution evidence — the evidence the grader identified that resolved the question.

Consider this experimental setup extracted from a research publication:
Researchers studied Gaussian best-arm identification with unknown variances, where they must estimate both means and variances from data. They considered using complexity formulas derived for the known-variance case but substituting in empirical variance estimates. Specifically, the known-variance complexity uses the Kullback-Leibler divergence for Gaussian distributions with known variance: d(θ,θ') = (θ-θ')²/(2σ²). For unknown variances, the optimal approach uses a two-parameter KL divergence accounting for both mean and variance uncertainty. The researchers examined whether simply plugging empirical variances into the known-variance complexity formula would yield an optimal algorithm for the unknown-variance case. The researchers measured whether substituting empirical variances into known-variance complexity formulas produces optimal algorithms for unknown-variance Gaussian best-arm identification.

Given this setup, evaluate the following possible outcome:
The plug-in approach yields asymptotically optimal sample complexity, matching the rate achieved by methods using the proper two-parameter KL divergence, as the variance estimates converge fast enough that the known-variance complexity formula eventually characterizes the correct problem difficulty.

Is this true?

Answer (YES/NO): NO